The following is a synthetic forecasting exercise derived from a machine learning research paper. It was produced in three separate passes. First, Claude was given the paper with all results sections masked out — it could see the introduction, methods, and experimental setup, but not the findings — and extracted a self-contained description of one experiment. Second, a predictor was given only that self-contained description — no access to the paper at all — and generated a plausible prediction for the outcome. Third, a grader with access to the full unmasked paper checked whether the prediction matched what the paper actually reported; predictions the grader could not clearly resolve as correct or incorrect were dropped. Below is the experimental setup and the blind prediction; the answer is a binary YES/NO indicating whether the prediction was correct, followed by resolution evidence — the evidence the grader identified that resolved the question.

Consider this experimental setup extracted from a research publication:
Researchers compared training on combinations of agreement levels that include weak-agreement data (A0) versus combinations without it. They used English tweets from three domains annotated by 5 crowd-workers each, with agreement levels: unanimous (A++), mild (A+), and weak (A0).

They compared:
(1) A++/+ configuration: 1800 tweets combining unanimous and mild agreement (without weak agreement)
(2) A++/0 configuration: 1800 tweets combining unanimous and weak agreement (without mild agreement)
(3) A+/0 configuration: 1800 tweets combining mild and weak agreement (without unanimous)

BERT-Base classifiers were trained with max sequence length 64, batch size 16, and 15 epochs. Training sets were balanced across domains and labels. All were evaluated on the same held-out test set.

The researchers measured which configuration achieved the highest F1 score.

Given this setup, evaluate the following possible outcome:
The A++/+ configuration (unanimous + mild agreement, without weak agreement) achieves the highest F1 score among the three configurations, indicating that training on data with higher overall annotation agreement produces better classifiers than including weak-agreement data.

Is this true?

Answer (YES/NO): YES